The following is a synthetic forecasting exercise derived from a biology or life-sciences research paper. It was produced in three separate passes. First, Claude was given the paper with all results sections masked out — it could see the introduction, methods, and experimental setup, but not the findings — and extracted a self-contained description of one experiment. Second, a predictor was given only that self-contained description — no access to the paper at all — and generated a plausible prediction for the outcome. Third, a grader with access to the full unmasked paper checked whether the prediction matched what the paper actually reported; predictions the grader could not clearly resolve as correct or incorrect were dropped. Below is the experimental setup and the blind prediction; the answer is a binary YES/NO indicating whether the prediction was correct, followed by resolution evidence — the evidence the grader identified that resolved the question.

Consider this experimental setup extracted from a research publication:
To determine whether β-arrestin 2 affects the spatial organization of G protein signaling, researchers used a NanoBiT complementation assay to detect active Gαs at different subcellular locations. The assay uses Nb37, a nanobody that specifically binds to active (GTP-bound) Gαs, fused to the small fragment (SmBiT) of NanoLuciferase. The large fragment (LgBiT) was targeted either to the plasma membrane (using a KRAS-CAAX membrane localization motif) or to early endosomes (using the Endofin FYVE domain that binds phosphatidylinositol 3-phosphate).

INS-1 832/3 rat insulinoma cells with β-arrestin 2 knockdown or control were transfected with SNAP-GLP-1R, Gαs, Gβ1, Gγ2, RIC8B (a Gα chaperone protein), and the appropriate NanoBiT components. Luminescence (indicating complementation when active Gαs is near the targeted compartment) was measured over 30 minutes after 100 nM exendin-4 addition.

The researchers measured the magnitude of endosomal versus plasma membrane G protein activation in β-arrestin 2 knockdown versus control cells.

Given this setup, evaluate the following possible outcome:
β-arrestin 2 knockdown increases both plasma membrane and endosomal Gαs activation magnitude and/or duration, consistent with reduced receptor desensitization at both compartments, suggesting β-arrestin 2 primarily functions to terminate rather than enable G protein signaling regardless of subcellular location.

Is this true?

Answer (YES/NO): NO